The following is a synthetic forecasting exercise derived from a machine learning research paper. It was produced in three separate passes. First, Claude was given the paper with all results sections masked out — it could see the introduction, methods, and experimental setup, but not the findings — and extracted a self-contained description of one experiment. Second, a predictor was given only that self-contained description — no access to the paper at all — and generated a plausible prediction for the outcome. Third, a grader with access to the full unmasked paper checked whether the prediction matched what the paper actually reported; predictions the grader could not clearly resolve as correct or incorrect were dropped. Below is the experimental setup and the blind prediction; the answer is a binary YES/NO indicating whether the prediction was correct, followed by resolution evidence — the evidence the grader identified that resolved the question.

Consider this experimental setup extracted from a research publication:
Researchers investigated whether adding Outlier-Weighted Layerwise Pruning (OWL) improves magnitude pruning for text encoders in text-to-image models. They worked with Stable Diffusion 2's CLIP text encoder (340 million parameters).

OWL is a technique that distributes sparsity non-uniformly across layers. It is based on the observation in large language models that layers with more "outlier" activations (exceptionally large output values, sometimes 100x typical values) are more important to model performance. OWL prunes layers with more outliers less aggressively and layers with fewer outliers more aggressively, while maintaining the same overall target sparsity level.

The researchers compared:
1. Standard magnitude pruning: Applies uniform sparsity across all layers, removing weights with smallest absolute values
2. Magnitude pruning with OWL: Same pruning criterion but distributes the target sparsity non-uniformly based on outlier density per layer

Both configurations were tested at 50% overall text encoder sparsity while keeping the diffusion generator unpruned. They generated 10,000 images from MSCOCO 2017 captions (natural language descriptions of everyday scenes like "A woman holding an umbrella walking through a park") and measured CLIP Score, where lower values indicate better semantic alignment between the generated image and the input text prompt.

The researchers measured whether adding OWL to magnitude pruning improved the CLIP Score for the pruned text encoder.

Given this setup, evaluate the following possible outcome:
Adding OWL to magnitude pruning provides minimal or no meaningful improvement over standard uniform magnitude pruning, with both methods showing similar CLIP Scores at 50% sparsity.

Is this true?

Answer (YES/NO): YES